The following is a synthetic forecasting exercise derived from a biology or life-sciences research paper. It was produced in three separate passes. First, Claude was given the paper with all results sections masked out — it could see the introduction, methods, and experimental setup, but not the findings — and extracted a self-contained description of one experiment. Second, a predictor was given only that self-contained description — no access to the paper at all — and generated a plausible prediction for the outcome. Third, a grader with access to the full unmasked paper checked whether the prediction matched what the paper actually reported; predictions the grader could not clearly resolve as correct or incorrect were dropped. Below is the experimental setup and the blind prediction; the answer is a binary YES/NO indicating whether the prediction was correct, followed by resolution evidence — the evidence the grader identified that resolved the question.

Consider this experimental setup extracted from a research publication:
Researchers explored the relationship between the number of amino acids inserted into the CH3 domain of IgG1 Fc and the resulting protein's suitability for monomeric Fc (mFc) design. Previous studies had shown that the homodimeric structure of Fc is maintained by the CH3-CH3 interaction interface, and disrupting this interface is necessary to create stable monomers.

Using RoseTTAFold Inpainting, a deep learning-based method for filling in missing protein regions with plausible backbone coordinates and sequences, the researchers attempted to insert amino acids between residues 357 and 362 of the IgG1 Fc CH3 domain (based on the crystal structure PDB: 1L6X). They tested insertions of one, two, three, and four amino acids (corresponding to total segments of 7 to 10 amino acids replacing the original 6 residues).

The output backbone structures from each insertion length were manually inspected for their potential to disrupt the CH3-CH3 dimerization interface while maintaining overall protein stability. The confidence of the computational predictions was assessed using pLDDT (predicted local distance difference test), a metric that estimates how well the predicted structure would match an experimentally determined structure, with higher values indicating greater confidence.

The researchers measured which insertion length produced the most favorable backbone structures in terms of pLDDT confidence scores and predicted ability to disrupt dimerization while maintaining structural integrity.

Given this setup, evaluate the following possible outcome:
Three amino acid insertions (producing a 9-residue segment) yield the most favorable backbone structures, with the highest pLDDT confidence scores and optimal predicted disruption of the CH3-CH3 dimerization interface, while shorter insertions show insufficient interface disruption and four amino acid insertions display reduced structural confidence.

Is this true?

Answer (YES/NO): NO